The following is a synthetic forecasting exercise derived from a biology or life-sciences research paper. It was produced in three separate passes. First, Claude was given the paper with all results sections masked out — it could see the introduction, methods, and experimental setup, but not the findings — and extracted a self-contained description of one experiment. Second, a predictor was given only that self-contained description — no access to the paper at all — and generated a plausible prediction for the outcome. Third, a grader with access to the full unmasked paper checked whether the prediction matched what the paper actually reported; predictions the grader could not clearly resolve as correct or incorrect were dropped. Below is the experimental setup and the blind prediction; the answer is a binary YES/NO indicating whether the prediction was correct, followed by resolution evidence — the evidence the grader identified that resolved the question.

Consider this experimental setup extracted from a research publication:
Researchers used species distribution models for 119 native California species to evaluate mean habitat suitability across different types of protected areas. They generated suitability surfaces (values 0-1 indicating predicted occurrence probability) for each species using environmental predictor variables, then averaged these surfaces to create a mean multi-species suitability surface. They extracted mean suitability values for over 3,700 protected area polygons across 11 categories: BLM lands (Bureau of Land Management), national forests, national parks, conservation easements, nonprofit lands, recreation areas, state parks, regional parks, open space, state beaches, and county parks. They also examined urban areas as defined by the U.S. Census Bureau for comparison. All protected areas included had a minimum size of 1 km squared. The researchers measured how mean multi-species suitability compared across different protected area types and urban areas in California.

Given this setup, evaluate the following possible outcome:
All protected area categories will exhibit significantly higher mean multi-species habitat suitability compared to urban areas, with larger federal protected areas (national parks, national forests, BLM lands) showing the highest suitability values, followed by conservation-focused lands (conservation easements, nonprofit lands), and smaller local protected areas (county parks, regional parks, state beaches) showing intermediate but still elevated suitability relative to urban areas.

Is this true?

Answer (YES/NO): NO